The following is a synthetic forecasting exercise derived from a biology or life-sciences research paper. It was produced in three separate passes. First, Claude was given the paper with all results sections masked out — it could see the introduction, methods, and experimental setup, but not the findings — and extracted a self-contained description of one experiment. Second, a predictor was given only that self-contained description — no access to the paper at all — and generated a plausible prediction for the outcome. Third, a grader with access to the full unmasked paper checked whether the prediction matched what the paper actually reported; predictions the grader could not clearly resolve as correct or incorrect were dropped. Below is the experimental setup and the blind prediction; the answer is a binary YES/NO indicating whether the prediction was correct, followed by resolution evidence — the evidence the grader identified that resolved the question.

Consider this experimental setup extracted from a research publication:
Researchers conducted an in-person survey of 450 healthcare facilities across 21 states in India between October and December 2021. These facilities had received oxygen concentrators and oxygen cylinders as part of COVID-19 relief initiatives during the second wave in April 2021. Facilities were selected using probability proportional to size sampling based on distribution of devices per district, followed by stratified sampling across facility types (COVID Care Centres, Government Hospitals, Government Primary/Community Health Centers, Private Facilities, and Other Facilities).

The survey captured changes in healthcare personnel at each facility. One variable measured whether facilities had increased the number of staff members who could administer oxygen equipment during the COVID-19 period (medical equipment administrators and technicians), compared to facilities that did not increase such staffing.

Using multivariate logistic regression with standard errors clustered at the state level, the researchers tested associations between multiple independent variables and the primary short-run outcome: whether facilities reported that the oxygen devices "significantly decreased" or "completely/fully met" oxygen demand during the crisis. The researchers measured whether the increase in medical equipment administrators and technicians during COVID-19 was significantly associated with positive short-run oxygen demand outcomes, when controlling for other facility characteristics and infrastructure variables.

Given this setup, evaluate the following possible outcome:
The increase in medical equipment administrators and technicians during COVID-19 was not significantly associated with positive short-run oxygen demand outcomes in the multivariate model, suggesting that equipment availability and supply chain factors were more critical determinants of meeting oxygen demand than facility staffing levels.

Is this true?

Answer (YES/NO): YES